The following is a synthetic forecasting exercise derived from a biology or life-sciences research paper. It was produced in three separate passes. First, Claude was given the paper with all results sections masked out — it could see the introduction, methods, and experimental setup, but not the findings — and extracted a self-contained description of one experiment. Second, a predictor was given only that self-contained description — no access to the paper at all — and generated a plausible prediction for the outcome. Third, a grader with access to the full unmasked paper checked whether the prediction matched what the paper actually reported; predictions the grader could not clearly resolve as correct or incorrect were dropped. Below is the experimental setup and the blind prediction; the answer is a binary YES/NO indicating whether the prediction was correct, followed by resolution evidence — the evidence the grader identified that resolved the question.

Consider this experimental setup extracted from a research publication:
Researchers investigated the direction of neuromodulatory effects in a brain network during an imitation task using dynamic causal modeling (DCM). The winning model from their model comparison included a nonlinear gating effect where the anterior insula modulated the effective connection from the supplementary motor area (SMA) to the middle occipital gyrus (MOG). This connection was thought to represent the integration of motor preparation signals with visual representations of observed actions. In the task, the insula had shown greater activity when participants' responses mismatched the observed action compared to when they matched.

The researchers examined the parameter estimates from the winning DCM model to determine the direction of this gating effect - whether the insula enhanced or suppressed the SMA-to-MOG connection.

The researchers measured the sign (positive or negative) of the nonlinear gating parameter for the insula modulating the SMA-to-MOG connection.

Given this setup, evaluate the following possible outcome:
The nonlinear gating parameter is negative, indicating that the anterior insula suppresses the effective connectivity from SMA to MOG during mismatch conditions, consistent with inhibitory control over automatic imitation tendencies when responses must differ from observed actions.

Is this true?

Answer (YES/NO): YES